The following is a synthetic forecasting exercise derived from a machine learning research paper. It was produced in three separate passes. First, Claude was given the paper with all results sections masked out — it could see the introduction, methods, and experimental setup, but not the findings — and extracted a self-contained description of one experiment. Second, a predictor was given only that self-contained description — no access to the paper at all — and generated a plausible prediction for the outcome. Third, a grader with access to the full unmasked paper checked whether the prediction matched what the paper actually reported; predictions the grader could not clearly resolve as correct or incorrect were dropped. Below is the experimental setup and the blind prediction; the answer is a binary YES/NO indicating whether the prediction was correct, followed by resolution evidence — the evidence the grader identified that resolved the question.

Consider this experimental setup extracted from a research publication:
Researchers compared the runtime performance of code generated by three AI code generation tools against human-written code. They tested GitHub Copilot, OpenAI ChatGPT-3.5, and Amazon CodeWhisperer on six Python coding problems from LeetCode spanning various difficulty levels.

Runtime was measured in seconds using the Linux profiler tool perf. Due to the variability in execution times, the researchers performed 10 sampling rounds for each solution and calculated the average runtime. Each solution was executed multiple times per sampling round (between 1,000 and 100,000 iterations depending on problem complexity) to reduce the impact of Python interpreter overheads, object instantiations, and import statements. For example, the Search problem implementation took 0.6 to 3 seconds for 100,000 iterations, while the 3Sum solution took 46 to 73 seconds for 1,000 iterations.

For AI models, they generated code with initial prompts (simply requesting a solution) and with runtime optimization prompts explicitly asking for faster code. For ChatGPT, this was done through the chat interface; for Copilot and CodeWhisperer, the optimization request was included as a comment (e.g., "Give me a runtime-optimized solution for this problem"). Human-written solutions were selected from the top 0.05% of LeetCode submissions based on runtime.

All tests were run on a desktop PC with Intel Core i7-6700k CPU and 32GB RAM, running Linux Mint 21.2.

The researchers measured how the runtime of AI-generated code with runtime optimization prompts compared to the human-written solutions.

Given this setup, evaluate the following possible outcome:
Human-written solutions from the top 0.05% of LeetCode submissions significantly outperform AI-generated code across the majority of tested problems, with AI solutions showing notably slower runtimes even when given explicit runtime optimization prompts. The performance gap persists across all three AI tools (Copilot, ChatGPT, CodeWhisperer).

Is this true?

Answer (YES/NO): NO